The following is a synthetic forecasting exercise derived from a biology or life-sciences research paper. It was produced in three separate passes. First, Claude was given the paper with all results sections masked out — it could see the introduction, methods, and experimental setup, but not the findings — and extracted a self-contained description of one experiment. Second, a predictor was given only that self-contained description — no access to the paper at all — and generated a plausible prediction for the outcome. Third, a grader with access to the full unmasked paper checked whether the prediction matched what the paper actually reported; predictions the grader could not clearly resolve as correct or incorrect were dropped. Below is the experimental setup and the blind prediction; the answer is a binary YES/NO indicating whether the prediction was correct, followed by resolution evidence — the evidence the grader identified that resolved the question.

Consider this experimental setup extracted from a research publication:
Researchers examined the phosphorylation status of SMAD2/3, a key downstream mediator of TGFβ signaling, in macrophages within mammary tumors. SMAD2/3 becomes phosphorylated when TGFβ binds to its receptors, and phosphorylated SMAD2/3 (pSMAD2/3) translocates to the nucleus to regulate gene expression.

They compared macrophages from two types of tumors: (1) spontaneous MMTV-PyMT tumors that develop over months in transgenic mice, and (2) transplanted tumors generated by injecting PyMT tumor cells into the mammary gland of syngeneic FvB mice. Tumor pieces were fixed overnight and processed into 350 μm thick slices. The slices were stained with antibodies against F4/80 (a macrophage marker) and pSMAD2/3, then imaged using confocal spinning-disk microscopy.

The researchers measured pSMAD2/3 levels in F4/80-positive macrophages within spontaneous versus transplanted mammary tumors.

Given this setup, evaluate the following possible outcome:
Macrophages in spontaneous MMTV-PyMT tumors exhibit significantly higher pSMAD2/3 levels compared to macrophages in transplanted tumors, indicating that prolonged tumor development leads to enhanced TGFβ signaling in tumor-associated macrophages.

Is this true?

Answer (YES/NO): YES